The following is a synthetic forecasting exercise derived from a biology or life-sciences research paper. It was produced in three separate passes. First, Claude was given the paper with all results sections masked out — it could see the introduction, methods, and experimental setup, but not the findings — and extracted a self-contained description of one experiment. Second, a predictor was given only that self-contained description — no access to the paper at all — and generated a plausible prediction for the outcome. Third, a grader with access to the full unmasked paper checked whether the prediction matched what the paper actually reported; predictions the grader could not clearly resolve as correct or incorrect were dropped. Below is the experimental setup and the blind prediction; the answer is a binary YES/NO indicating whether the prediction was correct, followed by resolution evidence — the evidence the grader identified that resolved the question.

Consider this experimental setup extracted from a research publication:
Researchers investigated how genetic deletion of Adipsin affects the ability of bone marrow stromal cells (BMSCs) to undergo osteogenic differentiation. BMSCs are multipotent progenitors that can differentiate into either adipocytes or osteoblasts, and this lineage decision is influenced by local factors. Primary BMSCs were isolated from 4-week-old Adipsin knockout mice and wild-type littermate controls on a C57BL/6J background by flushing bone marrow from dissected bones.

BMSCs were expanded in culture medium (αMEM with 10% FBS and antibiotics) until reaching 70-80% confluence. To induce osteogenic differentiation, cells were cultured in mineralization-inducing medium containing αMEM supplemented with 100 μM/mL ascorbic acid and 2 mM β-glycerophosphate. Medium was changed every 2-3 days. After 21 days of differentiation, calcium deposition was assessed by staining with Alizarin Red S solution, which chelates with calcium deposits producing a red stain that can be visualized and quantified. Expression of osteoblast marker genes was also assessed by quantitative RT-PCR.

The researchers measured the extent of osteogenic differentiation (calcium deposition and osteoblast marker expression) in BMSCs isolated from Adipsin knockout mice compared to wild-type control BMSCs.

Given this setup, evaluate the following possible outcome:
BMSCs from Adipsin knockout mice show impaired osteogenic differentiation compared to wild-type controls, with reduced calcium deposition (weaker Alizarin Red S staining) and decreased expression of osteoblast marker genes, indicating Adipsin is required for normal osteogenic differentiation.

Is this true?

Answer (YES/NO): NO